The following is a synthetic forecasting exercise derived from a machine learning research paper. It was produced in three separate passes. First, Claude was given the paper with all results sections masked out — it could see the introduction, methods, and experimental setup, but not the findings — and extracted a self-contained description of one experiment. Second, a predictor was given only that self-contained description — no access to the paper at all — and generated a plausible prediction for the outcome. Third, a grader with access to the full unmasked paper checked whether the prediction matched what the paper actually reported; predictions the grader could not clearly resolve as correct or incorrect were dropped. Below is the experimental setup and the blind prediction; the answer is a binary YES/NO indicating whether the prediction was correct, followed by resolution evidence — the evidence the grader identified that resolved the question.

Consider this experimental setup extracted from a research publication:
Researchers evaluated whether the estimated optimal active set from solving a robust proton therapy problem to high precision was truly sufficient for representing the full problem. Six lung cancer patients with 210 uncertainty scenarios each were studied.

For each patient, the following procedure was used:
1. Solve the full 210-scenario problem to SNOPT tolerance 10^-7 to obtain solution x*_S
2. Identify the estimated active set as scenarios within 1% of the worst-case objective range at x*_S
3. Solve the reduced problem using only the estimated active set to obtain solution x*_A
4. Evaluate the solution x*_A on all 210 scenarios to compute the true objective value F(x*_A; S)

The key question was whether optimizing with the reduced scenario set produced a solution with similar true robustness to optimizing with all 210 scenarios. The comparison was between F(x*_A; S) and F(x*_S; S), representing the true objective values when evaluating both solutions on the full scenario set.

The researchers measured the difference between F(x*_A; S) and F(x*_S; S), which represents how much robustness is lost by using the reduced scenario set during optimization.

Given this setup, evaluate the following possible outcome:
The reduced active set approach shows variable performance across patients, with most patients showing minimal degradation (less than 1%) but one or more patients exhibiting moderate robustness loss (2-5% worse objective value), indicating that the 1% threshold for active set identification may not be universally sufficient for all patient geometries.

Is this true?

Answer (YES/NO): NO